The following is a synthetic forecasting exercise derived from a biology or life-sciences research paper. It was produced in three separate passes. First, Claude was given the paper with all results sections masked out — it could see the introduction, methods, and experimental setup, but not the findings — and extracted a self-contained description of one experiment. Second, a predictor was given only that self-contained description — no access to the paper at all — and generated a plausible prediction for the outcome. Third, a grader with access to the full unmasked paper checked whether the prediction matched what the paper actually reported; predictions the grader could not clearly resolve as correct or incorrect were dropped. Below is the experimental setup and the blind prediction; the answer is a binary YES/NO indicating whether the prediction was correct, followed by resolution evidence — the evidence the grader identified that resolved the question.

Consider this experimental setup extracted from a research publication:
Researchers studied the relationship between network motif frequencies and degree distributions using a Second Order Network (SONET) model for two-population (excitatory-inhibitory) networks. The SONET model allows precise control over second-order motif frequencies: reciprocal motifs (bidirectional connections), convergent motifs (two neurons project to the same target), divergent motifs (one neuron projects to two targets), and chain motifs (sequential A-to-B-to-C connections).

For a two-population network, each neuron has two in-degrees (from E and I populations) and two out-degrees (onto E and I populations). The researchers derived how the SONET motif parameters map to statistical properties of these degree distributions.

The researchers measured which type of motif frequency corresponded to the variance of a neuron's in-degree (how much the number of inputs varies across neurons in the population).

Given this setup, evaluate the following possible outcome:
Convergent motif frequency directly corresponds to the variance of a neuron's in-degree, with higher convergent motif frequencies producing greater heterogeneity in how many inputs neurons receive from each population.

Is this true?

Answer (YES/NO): YES